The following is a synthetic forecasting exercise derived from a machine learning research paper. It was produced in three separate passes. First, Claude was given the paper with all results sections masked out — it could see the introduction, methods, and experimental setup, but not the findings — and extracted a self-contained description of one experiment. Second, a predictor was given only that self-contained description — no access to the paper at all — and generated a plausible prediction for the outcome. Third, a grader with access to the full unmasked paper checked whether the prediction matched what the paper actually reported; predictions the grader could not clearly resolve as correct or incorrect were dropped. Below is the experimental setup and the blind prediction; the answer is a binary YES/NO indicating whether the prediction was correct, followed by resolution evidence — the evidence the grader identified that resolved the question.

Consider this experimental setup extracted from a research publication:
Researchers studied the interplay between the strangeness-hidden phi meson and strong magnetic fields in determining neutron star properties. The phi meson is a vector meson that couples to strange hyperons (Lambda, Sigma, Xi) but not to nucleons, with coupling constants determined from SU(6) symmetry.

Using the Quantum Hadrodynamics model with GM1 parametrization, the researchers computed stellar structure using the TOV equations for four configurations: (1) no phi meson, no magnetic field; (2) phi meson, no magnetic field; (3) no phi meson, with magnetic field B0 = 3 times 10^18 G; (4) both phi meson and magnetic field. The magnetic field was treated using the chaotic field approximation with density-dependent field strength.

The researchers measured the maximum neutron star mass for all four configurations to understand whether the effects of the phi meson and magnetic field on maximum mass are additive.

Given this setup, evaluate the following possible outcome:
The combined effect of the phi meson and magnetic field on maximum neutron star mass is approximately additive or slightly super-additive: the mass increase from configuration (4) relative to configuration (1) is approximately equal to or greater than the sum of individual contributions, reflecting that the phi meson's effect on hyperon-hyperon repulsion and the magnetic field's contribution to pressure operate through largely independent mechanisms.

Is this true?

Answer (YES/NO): NO